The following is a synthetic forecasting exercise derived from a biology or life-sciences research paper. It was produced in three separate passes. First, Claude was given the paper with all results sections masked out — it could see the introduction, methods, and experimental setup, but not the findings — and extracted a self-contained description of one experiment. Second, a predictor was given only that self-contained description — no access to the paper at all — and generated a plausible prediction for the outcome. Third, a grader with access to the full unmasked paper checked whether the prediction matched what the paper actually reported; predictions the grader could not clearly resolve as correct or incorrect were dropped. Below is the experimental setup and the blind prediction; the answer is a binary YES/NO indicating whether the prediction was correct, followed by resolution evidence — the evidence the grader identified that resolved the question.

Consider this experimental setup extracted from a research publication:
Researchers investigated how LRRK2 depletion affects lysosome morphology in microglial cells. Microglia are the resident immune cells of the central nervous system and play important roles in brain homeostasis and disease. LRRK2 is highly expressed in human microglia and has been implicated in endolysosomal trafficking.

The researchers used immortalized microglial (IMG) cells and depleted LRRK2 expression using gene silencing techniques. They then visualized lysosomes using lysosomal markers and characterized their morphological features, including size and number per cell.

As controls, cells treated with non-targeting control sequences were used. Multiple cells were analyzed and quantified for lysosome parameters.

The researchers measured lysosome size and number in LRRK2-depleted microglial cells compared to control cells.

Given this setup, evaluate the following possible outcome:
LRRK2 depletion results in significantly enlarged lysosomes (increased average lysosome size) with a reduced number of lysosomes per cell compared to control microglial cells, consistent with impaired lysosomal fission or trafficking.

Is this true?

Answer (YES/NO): YES